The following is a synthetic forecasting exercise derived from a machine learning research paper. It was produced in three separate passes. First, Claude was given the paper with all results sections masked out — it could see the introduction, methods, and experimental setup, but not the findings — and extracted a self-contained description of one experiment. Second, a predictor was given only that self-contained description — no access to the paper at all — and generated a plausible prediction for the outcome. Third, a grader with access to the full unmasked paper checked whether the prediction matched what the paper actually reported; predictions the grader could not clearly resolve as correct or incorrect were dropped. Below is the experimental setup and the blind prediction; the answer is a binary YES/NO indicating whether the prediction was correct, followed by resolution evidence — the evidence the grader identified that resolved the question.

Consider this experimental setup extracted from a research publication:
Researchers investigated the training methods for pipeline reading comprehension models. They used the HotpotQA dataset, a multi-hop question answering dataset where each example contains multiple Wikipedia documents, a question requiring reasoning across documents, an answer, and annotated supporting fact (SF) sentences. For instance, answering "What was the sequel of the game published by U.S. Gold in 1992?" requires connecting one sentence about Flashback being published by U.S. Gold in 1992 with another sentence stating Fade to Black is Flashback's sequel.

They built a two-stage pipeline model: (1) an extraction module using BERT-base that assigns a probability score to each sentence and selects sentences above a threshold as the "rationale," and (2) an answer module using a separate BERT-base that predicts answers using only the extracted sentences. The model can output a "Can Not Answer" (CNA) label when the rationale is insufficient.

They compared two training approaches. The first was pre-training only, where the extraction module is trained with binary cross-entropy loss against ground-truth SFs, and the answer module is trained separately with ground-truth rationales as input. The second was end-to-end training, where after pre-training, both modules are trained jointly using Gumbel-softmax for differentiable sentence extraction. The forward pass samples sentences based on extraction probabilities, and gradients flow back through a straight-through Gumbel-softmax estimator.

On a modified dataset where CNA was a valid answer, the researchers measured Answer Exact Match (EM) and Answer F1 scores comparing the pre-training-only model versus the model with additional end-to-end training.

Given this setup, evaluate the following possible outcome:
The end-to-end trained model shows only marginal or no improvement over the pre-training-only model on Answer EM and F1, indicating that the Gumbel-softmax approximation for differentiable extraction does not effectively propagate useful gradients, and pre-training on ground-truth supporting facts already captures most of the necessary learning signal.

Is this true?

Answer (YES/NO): NO